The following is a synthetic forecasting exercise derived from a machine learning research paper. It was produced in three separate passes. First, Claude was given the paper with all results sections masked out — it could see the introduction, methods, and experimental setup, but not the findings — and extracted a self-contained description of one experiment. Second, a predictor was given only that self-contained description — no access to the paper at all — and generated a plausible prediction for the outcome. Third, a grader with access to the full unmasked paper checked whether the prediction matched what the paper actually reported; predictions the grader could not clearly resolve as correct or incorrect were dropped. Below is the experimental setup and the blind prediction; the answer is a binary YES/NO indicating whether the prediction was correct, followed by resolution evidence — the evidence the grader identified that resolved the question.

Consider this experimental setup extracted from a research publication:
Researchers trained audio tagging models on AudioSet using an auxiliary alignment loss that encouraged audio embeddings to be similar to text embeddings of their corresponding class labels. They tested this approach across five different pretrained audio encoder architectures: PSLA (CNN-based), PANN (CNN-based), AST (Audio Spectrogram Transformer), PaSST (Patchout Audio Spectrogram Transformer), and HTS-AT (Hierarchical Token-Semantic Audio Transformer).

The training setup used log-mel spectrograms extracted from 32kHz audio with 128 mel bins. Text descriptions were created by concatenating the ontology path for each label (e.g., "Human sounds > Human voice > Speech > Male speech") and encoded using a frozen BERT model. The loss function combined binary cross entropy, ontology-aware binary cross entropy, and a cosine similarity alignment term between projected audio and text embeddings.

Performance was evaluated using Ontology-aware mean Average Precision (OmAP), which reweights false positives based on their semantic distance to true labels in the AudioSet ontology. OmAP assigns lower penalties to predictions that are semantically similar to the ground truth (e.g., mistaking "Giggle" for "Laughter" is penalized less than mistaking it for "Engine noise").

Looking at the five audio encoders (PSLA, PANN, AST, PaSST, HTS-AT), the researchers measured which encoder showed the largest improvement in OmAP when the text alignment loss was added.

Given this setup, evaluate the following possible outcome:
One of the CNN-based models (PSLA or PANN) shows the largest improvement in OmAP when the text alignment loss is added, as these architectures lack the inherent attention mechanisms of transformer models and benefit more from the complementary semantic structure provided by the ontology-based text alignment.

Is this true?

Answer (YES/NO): NO